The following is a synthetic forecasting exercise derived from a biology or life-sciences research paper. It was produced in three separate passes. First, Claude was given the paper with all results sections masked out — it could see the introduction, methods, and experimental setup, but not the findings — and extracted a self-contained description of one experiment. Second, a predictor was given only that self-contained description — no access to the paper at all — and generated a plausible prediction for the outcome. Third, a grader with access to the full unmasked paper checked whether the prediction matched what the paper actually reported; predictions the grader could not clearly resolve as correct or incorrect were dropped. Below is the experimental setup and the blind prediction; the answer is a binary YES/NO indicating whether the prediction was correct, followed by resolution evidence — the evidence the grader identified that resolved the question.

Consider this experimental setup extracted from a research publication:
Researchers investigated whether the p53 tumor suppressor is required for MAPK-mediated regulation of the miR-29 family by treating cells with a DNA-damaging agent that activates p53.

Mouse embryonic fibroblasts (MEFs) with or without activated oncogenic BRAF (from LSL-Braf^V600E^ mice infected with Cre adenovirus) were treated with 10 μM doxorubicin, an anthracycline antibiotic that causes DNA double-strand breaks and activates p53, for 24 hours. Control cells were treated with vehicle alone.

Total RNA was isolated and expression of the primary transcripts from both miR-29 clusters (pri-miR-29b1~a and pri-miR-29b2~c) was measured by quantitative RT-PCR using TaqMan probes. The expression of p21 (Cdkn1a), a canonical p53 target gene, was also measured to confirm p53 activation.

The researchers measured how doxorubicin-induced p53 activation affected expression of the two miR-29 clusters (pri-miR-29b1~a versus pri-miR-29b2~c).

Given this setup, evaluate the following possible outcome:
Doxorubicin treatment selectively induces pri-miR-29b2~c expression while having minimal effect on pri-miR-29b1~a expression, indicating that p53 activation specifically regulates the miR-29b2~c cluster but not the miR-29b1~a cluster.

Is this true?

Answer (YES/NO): YES